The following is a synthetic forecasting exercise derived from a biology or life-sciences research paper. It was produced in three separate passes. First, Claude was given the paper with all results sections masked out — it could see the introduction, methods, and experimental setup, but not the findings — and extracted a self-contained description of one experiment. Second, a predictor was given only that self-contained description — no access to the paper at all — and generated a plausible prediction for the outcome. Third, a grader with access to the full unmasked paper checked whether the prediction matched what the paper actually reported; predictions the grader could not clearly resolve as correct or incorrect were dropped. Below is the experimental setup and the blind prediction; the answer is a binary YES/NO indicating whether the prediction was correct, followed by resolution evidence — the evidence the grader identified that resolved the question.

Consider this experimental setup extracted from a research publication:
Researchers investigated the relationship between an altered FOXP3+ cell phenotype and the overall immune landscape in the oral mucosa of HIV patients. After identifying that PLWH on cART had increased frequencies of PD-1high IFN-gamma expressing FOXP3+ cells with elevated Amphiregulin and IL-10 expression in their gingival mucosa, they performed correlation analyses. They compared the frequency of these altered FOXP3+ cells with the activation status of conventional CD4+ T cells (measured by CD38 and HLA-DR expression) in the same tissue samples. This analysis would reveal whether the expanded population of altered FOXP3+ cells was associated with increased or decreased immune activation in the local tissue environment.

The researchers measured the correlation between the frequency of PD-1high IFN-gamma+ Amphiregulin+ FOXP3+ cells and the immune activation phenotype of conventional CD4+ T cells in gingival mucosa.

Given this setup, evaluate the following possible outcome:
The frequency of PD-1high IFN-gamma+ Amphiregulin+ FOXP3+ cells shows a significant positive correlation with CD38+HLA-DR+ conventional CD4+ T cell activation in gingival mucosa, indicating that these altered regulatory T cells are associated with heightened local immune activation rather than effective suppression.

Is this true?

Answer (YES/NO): YES